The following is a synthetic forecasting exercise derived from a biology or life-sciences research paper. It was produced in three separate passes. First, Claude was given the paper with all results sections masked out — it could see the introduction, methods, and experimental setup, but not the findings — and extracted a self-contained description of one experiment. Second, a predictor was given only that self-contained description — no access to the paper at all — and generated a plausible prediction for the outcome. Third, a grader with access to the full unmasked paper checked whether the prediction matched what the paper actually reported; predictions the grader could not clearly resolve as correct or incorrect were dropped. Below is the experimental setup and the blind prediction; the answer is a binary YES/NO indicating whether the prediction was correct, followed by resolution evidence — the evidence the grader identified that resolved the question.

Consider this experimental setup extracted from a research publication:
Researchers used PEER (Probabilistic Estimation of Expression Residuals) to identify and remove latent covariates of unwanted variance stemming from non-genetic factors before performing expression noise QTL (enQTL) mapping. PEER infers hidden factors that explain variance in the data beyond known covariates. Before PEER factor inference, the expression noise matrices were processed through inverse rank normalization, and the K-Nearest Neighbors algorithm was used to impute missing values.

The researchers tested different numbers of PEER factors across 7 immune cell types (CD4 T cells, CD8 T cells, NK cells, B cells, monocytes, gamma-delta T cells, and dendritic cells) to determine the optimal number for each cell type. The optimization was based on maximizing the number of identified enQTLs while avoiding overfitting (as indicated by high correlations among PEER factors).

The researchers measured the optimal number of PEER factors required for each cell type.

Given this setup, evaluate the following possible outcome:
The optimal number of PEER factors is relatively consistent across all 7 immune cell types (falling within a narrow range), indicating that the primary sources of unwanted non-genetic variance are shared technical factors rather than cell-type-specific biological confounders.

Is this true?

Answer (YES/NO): NO